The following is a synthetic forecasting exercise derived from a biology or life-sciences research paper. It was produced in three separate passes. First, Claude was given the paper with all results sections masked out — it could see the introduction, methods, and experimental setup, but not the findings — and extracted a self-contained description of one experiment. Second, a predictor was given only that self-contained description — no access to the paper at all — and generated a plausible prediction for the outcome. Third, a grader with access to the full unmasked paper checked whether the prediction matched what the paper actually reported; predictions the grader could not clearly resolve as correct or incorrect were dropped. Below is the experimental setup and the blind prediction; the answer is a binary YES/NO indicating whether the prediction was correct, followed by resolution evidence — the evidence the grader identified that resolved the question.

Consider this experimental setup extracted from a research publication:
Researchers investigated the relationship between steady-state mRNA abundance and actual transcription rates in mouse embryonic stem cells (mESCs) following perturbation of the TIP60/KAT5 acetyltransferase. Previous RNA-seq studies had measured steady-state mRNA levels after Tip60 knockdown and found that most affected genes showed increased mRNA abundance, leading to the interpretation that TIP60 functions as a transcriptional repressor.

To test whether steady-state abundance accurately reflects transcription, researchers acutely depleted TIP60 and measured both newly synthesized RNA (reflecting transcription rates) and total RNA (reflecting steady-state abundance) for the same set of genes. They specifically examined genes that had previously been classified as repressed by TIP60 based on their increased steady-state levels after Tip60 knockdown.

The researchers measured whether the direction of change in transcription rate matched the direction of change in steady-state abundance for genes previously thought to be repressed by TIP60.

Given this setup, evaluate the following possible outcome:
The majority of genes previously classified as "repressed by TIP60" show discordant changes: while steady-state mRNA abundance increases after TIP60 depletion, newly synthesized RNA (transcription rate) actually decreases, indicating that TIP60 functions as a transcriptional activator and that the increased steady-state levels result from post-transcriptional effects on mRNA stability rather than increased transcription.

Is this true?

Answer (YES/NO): NO